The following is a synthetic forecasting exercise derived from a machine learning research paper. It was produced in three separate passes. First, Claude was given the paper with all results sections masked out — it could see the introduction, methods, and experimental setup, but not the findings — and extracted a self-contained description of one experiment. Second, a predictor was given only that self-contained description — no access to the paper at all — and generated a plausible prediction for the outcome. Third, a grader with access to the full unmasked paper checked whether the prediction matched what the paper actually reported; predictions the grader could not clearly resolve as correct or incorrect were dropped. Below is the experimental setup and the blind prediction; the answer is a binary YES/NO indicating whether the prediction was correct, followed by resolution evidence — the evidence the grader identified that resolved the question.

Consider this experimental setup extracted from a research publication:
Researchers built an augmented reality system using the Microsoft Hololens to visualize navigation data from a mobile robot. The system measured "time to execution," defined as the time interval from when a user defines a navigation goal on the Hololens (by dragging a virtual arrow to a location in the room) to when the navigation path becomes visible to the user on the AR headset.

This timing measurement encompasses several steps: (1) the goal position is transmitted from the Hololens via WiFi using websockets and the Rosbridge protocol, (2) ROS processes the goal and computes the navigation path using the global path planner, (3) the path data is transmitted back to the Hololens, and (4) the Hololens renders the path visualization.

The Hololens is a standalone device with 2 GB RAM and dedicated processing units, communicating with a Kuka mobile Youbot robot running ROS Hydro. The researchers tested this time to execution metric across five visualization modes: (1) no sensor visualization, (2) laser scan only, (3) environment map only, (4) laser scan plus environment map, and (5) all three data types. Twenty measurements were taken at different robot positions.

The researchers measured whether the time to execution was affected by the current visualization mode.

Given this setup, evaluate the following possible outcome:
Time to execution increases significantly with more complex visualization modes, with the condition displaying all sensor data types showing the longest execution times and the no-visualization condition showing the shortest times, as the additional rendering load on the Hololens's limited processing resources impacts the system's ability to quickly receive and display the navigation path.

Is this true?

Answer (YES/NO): YES